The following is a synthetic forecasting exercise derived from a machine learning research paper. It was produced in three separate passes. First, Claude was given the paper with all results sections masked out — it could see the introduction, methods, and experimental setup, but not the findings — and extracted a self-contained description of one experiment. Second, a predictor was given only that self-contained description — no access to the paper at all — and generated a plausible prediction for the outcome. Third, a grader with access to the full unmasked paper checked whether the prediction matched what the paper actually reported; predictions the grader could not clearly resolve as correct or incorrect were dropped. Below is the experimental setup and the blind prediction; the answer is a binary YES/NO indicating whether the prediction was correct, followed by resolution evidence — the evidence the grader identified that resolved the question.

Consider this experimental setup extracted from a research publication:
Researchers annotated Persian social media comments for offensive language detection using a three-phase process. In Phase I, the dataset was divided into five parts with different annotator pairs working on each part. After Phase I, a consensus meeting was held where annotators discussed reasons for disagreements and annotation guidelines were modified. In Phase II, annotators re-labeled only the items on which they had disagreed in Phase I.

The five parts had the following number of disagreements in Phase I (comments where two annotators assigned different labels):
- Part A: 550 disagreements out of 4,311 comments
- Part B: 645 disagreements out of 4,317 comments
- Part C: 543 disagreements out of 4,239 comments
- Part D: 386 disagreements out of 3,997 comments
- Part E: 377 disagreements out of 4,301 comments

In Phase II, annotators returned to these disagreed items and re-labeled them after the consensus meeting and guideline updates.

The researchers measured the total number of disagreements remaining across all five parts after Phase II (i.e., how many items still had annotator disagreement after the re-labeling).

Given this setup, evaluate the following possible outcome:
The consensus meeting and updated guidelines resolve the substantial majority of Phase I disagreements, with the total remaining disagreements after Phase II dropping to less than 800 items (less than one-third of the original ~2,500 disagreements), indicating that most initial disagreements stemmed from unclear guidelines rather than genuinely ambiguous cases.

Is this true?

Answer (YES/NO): NO